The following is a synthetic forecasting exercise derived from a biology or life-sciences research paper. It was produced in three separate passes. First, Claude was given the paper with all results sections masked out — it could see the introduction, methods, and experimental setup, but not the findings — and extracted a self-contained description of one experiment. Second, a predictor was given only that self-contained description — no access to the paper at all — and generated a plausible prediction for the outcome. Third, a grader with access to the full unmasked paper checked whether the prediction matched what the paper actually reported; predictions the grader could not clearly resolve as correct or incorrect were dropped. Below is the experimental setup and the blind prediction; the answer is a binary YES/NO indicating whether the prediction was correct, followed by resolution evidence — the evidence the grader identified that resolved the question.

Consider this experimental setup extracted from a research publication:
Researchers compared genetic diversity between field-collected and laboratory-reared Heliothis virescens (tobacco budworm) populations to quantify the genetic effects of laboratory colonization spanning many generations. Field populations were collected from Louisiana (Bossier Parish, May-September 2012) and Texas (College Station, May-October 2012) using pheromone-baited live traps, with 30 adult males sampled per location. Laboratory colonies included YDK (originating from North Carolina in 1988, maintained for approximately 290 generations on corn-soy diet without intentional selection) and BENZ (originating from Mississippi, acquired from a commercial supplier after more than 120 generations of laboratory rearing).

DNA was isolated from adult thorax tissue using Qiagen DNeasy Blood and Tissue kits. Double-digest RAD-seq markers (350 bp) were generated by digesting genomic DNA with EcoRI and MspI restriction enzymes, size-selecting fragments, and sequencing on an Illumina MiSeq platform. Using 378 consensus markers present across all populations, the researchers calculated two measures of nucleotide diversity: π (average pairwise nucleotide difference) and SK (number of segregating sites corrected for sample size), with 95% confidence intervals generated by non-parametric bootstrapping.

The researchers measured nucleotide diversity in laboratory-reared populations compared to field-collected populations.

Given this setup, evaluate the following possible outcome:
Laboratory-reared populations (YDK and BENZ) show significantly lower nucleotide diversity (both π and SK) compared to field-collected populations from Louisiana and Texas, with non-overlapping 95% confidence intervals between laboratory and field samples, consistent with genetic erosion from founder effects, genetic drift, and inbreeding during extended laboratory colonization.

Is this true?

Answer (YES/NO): YES